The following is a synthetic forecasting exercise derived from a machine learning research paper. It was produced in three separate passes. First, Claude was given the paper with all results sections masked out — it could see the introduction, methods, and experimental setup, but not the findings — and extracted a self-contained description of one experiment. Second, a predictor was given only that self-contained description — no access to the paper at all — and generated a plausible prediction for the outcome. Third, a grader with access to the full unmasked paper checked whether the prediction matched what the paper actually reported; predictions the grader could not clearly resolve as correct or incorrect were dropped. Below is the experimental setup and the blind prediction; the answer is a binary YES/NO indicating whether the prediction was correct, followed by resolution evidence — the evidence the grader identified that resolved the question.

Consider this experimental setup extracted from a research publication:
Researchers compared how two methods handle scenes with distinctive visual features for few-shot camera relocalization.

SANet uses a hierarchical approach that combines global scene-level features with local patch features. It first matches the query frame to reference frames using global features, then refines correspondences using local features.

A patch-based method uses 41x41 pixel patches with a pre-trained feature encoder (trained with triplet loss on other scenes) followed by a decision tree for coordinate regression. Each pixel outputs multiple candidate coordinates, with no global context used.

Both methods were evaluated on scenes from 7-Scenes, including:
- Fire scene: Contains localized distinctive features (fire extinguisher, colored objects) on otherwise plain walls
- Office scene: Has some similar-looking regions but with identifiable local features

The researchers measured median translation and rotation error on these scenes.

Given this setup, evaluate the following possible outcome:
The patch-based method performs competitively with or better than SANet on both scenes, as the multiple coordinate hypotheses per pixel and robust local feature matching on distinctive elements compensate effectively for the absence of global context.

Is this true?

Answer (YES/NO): NO